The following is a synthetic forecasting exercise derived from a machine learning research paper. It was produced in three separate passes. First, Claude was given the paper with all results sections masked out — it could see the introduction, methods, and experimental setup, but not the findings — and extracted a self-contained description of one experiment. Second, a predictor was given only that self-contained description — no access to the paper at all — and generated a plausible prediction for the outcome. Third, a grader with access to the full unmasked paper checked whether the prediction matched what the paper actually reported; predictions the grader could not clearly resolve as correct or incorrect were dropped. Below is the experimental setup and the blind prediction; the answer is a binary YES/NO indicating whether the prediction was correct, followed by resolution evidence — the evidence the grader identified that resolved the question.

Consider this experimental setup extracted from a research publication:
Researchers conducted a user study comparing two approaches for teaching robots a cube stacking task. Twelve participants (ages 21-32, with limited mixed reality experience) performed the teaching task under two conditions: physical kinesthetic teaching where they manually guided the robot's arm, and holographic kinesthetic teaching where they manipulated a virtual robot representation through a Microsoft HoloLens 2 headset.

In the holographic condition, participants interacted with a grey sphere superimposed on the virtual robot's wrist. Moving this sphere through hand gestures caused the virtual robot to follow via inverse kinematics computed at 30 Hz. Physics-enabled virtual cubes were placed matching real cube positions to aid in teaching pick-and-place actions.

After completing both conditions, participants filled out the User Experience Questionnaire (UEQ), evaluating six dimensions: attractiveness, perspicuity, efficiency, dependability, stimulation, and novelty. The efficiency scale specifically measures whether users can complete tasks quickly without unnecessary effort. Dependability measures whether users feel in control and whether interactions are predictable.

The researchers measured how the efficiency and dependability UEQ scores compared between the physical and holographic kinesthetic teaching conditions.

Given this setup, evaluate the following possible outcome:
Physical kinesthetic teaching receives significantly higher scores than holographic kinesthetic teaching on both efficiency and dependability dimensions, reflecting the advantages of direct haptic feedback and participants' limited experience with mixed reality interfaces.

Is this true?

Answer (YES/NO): NO